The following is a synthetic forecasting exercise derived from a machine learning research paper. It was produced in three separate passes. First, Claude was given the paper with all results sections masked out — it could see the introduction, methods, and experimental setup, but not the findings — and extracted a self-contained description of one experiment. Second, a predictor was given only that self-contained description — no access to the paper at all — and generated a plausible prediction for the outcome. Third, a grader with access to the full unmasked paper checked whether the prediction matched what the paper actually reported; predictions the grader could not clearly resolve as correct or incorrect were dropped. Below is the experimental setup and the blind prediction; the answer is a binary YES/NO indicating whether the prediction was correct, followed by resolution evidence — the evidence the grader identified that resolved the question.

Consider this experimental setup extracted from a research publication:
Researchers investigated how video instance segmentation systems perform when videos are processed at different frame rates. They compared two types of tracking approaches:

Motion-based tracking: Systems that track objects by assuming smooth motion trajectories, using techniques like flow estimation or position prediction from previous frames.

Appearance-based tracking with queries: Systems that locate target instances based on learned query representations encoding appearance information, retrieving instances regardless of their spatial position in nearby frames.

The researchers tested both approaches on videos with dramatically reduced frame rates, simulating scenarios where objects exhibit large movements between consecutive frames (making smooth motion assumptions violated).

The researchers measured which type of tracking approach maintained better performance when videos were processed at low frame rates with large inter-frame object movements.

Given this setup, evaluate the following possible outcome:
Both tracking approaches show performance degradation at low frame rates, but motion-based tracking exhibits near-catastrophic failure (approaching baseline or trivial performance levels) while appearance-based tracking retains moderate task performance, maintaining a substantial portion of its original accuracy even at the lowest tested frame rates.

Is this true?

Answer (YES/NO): NO